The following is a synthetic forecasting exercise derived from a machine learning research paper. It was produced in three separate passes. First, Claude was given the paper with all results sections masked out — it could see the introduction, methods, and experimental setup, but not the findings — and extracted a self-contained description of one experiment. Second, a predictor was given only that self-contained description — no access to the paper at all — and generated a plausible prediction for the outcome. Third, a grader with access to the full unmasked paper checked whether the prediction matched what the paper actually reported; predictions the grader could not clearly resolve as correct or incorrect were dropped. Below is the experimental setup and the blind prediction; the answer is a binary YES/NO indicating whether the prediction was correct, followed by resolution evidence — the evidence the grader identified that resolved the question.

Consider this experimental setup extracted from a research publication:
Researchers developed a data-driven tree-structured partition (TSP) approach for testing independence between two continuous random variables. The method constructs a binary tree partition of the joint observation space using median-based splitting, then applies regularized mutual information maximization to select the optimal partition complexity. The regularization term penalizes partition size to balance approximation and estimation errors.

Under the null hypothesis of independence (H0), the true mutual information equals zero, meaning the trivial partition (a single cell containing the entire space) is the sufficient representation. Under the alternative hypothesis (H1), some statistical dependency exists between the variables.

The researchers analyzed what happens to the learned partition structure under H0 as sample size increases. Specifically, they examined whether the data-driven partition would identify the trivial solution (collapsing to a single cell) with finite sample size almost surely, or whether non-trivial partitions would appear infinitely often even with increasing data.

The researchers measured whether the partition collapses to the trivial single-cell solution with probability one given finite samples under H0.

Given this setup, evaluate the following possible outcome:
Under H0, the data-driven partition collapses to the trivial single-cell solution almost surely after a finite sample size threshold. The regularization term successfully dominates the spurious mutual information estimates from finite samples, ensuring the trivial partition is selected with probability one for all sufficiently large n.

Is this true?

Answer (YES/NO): YES